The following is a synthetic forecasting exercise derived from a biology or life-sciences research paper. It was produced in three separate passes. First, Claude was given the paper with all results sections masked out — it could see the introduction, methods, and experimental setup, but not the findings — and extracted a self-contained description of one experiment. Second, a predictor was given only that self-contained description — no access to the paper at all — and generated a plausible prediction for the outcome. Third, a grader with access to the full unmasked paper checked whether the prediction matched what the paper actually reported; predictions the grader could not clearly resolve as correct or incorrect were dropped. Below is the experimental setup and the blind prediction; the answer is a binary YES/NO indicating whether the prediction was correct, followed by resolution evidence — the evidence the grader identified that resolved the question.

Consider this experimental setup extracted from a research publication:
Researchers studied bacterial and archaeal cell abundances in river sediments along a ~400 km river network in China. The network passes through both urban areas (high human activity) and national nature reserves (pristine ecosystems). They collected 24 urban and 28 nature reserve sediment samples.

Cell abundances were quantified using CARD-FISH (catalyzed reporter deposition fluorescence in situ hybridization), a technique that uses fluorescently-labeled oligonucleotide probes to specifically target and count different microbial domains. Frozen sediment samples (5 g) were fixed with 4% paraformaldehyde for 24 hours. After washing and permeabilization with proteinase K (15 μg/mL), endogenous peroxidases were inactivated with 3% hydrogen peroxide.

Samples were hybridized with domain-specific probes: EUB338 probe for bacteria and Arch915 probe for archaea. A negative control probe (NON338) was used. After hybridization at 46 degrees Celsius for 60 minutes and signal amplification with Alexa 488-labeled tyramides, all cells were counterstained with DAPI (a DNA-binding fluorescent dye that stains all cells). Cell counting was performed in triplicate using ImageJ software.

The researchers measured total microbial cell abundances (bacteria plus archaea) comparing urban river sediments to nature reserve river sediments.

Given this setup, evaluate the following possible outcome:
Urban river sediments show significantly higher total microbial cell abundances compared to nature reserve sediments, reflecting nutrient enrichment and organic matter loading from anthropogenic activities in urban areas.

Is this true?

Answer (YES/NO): YES